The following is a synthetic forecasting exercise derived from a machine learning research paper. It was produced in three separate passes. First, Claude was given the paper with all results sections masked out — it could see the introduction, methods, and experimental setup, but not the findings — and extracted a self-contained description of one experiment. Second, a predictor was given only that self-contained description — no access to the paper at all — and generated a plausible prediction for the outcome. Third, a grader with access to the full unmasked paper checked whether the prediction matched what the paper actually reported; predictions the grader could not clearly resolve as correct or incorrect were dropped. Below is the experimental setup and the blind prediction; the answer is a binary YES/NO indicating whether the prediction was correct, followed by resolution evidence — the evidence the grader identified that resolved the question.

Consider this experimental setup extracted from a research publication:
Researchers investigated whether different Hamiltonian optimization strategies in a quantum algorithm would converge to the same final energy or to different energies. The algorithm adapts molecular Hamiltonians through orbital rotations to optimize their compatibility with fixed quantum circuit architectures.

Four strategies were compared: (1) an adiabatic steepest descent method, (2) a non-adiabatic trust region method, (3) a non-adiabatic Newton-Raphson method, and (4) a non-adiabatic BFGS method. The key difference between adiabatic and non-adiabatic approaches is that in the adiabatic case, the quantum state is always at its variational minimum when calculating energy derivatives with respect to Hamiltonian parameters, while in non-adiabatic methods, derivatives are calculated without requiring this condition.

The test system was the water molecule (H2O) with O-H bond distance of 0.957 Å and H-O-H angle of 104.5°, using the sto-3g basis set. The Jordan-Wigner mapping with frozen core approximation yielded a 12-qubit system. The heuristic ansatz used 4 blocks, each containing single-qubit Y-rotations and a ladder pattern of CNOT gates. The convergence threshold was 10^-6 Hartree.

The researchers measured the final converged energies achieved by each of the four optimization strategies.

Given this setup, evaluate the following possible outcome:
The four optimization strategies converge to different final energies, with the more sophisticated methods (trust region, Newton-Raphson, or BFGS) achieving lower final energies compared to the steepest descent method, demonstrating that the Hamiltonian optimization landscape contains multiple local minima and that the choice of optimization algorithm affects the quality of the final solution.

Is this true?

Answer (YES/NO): YES